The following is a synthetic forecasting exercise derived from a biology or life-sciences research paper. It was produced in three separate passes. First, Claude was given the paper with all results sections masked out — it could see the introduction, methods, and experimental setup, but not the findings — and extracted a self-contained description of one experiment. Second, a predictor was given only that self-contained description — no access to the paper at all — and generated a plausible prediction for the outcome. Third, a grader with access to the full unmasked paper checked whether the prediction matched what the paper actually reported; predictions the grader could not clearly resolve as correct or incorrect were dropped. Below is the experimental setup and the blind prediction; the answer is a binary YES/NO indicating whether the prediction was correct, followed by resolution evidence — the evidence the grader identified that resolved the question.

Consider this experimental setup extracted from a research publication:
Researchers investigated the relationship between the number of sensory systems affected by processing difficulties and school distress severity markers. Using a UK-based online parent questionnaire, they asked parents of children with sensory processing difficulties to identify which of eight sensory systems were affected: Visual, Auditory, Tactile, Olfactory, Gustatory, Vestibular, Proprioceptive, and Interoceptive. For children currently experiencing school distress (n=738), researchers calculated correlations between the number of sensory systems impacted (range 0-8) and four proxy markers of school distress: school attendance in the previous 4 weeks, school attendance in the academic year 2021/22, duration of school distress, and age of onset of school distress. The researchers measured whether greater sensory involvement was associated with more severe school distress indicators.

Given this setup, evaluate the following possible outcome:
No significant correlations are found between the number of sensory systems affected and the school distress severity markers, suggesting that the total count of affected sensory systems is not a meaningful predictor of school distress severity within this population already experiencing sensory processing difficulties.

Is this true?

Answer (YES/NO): NO